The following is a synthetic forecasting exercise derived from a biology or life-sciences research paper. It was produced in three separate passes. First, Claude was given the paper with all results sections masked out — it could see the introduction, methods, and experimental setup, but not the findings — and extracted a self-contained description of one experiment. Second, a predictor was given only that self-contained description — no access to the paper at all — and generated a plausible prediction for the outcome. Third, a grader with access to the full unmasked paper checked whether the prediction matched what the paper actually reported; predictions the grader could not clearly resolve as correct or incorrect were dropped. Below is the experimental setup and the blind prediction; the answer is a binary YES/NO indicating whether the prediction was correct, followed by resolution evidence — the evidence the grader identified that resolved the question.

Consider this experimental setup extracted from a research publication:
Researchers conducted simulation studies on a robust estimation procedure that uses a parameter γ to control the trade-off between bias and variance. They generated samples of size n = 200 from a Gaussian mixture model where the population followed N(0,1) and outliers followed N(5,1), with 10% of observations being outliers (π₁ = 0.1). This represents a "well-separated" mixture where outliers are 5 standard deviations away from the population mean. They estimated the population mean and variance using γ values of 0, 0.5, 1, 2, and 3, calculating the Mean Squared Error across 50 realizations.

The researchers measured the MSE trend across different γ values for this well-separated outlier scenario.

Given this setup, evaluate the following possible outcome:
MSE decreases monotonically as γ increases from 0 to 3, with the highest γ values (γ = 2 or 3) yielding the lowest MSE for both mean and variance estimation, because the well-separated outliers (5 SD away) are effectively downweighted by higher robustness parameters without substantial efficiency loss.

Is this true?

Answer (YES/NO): NO